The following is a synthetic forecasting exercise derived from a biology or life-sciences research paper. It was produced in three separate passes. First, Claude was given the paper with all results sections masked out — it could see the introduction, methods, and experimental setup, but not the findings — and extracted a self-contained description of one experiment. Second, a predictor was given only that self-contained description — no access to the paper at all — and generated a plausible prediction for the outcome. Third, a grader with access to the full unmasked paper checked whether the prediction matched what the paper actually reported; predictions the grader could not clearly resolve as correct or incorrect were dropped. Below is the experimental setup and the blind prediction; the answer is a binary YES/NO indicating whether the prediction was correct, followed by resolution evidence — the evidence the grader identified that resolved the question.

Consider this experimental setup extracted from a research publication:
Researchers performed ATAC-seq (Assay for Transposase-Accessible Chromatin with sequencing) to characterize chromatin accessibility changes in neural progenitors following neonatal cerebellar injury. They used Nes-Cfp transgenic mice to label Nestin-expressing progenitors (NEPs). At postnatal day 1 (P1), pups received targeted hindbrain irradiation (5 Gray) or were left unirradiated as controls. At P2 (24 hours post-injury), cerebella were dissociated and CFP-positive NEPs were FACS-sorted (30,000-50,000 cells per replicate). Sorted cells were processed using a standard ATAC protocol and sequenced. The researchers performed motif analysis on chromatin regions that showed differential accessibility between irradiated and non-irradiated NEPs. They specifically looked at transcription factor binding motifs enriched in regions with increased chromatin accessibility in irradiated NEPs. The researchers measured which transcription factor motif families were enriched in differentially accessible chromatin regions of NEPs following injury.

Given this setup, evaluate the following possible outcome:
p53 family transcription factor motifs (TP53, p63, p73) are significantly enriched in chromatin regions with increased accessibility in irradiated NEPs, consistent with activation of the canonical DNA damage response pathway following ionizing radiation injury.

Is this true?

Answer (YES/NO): NO